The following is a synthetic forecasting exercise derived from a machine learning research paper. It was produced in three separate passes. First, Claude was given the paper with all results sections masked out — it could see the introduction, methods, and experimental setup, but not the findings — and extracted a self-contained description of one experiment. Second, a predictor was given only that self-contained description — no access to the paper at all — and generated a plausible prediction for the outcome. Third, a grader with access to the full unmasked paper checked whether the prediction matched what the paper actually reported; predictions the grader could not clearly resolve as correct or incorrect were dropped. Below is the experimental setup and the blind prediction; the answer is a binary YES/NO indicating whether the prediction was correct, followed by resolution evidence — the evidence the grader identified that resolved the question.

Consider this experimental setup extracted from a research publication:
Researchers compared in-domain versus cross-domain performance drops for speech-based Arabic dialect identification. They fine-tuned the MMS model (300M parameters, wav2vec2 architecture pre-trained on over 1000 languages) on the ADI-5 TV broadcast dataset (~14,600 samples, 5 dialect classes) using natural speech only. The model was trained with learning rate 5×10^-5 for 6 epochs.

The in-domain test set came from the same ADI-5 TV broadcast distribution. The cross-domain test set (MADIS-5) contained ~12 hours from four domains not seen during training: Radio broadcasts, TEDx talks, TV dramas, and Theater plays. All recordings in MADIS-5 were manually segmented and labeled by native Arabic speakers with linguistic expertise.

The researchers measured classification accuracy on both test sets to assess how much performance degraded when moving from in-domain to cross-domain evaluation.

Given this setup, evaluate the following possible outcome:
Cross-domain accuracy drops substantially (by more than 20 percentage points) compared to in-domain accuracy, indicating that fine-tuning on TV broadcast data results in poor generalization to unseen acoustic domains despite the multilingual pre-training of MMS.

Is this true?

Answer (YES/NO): NO